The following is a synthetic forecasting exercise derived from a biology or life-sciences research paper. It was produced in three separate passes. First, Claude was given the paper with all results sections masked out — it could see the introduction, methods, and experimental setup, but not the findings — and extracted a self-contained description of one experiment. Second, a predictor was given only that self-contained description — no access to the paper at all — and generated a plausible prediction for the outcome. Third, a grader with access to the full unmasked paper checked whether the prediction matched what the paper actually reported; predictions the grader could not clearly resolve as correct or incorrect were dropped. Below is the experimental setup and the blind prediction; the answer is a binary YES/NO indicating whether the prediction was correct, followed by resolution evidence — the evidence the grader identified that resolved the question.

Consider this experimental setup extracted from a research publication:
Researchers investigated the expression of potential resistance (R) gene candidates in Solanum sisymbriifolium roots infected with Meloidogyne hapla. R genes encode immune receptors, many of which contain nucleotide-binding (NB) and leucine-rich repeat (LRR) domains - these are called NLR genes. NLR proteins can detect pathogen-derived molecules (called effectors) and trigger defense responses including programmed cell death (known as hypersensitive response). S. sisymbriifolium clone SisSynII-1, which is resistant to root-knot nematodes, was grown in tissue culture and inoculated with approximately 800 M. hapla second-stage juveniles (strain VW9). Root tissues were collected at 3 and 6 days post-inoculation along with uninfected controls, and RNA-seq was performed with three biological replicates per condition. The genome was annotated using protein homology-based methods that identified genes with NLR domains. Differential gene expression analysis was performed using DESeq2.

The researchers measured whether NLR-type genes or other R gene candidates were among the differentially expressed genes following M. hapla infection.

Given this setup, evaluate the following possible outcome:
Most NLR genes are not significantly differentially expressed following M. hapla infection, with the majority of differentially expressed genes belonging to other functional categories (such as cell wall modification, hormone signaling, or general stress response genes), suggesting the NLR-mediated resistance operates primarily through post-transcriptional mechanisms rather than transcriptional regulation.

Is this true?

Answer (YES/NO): NO